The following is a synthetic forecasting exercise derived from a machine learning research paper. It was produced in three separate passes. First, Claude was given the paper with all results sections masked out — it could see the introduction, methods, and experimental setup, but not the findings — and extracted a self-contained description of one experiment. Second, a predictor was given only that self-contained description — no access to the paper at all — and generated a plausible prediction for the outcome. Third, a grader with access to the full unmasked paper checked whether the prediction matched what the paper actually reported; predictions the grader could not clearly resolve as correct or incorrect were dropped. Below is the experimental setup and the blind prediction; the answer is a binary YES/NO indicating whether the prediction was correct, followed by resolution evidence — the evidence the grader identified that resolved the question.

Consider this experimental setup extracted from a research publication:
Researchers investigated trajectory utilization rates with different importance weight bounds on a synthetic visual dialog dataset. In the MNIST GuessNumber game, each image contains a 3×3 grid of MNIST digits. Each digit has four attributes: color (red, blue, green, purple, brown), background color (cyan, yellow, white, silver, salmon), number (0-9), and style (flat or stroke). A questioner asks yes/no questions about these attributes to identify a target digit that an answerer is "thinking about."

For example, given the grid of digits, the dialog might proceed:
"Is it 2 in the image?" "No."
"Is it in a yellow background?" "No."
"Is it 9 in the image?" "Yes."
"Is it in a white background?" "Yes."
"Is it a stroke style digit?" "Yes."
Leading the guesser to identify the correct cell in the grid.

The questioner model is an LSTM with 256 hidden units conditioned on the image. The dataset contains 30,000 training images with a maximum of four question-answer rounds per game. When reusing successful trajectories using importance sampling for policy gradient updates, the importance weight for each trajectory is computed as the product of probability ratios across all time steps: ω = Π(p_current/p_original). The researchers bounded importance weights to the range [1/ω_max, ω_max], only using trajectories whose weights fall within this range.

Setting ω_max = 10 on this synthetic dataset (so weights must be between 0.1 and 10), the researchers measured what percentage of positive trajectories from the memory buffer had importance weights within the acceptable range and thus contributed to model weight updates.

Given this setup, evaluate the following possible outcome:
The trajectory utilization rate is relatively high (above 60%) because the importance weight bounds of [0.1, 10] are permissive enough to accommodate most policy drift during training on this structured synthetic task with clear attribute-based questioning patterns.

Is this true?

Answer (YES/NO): YES